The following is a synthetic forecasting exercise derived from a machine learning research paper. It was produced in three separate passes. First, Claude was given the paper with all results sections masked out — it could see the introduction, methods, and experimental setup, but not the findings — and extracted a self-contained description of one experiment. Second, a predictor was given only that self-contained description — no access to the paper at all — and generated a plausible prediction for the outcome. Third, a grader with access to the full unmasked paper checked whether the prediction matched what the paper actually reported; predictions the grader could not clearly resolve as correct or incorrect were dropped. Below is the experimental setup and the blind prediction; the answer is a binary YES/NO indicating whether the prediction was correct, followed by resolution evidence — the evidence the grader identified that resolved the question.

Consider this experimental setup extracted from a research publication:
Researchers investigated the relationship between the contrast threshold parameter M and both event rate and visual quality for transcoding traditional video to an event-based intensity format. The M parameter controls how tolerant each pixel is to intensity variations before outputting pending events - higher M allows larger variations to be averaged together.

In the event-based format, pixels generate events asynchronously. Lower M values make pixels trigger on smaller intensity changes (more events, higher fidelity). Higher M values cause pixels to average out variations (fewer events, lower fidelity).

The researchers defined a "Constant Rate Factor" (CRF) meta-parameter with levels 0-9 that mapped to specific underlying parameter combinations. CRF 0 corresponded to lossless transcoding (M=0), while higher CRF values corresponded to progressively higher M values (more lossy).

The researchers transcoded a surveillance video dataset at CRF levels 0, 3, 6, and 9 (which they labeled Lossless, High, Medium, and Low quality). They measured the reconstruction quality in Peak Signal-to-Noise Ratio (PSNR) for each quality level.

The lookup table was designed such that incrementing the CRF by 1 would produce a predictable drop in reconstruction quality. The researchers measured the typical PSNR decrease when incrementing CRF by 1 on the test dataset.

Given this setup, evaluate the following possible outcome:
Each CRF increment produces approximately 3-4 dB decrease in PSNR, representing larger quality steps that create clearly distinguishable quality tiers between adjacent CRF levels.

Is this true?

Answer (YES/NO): YES